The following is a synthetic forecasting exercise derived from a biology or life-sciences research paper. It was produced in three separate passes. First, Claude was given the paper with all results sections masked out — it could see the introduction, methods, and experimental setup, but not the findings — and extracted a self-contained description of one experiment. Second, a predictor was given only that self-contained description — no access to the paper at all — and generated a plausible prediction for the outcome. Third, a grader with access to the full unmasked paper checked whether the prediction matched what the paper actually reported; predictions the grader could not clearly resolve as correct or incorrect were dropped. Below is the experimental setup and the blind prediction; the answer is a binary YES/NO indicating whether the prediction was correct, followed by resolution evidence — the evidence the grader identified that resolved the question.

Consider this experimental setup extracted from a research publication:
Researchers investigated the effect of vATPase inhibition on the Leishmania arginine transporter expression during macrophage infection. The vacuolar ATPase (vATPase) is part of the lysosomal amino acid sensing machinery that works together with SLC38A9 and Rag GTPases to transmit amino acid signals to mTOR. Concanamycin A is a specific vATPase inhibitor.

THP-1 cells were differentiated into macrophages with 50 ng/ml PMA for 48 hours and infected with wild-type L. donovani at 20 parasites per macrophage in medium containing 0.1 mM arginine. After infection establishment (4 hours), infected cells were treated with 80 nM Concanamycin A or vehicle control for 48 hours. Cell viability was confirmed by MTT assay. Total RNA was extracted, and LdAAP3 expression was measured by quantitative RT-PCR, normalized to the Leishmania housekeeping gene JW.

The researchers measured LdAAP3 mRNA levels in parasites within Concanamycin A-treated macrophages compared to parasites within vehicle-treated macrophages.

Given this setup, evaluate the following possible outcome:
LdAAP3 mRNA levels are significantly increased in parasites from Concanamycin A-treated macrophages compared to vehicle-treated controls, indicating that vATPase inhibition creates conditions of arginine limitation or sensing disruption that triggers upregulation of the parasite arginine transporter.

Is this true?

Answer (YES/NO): NO